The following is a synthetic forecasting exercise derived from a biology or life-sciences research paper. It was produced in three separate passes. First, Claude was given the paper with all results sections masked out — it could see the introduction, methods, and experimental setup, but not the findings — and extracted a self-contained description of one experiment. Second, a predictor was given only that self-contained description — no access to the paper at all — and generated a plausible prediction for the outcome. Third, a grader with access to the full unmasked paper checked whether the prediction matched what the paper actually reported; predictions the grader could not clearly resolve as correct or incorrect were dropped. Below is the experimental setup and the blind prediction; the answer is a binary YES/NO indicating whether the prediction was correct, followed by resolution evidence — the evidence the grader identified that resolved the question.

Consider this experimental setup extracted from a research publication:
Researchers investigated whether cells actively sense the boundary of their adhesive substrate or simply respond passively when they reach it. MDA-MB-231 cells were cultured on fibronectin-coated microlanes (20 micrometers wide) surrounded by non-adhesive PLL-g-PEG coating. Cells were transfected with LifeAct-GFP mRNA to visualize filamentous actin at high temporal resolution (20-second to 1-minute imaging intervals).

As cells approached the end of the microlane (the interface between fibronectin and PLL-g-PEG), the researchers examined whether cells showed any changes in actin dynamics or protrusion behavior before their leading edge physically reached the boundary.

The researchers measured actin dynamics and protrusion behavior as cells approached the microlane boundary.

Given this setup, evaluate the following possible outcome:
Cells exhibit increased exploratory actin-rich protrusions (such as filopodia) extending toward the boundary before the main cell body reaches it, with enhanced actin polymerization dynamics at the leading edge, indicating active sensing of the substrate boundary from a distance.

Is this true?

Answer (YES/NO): NO